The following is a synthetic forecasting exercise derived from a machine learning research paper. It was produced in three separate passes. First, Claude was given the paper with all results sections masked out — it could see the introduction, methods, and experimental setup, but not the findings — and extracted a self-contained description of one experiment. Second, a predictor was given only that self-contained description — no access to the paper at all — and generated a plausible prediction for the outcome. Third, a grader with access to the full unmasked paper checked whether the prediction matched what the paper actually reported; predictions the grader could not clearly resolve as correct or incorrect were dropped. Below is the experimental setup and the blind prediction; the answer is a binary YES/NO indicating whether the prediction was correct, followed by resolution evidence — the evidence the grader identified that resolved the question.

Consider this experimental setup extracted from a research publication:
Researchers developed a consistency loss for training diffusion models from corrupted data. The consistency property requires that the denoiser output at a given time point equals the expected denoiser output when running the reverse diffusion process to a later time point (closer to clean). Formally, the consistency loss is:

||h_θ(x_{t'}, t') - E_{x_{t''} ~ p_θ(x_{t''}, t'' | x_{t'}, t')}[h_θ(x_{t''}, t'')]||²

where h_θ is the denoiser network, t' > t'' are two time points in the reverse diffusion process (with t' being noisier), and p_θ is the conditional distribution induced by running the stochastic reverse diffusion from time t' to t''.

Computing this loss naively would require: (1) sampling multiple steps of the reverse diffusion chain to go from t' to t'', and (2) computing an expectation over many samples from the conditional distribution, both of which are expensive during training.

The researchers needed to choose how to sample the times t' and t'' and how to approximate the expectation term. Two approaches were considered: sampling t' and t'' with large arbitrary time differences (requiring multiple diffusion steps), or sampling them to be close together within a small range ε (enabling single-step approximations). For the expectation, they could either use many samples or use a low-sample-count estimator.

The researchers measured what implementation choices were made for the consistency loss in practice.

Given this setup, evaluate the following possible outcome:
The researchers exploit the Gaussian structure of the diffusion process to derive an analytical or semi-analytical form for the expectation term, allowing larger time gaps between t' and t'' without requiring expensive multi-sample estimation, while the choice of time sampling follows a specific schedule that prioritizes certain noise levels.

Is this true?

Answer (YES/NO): NO